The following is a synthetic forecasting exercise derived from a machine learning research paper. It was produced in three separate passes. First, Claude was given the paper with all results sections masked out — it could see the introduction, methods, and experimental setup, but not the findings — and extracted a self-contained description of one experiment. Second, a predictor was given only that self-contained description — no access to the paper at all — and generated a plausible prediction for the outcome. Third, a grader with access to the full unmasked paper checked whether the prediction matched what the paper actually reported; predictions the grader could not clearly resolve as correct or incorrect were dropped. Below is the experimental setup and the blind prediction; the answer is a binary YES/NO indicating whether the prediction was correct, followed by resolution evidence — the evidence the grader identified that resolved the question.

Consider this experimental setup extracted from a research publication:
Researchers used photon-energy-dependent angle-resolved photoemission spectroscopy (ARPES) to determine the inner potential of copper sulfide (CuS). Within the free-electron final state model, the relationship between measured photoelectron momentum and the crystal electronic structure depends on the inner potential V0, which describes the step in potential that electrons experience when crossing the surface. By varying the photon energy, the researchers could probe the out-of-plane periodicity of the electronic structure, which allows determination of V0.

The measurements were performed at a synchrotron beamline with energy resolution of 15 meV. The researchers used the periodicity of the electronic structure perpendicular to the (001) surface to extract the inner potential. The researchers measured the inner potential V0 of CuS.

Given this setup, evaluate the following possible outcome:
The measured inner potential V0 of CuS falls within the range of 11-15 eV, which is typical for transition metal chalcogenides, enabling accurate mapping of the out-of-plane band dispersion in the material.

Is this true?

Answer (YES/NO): NO